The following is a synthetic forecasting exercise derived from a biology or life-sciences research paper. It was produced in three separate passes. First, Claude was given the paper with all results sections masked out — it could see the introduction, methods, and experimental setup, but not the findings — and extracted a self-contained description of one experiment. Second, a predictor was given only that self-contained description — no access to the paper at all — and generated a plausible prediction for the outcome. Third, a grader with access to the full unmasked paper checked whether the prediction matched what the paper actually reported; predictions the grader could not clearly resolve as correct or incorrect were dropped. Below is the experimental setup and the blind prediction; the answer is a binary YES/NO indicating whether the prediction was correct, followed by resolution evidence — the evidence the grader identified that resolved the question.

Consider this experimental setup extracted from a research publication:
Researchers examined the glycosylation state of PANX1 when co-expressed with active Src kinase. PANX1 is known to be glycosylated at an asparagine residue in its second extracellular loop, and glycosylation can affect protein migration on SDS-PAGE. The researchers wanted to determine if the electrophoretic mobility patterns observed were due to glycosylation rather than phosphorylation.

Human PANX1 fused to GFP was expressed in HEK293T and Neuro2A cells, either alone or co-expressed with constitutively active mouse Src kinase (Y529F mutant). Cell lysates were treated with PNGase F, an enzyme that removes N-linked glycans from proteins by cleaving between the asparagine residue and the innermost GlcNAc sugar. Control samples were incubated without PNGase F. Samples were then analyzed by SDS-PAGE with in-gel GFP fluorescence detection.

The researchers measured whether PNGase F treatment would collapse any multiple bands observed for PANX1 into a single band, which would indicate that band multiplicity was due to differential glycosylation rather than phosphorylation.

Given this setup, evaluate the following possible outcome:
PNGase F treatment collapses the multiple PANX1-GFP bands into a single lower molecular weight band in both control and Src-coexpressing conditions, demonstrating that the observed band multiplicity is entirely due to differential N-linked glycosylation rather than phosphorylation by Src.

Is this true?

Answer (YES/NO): YES